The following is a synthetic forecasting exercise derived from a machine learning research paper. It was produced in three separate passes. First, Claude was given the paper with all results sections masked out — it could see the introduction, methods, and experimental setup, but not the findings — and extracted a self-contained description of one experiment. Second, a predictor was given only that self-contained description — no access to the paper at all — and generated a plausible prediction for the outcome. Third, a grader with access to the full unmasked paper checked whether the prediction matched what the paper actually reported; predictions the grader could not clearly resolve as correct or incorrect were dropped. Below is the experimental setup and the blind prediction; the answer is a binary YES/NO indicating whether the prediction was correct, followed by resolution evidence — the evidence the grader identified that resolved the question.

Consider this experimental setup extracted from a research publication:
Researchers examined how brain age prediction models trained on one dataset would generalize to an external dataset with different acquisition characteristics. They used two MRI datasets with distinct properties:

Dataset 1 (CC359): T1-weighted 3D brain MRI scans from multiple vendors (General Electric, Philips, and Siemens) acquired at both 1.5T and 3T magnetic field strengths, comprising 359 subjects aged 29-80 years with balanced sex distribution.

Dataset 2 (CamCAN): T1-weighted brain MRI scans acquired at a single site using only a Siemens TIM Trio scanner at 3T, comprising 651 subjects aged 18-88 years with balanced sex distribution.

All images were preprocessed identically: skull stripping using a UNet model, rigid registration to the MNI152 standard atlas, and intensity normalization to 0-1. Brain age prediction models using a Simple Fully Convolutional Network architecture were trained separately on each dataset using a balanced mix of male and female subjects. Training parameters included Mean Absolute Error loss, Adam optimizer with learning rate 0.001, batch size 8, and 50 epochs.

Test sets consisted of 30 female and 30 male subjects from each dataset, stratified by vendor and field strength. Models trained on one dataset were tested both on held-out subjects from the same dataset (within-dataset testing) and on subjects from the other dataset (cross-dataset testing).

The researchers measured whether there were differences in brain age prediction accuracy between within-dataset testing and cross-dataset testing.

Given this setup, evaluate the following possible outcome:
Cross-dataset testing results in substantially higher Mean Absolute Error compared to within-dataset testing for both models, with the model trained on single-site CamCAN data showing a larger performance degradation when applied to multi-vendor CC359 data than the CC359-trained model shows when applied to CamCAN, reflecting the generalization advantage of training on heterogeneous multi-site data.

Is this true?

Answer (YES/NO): NO